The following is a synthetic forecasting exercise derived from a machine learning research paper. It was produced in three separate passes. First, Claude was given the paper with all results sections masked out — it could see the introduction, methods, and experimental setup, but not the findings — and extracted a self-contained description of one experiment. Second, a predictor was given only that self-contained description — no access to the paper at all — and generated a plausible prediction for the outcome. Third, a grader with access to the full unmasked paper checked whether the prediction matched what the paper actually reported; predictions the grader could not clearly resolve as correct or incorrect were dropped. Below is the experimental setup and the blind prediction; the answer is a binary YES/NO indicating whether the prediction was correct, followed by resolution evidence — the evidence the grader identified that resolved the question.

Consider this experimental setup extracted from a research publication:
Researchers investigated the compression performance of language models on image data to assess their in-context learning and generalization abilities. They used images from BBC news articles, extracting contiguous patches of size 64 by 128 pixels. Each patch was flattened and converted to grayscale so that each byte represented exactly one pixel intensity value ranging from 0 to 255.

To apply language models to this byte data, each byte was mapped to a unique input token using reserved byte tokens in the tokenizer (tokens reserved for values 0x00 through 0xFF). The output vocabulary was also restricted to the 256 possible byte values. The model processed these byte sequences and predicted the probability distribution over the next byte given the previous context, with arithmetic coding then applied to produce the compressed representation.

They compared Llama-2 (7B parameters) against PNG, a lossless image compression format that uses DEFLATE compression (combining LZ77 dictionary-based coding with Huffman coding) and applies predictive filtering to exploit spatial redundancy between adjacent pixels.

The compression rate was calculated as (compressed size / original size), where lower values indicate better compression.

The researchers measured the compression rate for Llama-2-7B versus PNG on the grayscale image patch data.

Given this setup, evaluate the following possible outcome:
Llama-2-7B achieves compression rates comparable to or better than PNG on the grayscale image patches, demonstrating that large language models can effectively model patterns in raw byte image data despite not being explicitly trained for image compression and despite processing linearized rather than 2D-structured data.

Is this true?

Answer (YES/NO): NO